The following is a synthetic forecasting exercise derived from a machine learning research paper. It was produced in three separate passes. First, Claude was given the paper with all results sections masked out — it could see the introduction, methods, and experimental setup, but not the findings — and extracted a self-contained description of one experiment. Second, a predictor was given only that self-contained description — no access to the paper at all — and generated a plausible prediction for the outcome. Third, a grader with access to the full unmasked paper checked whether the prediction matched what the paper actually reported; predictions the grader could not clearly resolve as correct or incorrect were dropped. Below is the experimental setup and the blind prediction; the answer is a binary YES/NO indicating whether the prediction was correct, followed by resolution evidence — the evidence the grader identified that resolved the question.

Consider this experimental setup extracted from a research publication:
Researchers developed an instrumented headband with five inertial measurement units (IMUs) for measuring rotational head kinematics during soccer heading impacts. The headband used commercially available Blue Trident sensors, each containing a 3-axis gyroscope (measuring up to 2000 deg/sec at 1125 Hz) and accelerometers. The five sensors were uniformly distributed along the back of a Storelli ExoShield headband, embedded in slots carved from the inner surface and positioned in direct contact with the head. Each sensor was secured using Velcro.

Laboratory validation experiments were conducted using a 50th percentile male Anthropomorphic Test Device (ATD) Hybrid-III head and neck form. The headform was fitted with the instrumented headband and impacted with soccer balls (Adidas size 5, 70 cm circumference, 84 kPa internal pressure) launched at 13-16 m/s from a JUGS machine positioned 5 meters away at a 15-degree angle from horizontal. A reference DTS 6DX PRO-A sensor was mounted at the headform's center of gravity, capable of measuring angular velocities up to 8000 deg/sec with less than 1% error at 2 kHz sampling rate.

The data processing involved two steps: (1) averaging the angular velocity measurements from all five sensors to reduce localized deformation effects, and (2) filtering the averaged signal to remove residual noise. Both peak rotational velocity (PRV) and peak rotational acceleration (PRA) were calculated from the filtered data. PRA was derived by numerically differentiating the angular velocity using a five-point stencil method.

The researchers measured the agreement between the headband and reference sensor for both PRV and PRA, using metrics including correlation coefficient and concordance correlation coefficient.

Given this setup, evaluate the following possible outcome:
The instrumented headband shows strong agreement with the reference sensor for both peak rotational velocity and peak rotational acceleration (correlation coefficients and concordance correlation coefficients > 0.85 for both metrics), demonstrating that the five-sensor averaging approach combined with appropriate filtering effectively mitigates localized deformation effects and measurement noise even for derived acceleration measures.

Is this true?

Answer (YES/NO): NO